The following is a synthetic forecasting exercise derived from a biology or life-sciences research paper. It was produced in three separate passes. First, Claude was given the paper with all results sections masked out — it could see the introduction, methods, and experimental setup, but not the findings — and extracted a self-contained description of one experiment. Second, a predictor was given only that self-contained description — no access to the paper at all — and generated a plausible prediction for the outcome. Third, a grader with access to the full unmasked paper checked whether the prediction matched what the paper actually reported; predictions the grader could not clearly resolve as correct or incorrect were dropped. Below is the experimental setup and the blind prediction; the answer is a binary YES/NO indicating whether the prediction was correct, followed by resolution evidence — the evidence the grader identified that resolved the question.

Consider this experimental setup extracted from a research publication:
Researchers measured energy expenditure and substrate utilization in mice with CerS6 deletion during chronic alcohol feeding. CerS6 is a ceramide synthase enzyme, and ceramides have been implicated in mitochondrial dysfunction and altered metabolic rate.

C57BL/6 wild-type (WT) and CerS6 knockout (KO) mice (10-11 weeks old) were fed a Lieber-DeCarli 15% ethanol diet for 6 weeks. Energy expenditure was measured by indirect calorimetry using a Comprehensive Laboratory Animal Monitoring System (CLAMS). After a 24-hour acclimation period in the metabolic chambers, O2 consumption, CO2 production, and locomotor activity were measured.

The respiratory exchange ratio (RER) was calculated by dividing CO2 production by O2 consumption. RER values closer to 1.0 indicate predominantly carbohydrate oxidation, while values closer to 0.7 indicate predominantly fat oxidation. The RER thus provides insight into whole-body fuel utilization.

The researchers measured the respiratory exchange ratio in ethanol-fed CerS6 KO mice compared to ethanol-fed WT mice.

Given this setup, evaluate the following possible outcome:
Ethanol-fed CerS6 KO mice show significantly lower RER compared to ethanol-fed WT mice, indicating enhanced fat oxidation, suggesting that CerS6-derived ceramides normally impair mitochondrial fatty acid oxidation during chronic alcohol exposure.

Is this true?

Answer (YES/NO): NO